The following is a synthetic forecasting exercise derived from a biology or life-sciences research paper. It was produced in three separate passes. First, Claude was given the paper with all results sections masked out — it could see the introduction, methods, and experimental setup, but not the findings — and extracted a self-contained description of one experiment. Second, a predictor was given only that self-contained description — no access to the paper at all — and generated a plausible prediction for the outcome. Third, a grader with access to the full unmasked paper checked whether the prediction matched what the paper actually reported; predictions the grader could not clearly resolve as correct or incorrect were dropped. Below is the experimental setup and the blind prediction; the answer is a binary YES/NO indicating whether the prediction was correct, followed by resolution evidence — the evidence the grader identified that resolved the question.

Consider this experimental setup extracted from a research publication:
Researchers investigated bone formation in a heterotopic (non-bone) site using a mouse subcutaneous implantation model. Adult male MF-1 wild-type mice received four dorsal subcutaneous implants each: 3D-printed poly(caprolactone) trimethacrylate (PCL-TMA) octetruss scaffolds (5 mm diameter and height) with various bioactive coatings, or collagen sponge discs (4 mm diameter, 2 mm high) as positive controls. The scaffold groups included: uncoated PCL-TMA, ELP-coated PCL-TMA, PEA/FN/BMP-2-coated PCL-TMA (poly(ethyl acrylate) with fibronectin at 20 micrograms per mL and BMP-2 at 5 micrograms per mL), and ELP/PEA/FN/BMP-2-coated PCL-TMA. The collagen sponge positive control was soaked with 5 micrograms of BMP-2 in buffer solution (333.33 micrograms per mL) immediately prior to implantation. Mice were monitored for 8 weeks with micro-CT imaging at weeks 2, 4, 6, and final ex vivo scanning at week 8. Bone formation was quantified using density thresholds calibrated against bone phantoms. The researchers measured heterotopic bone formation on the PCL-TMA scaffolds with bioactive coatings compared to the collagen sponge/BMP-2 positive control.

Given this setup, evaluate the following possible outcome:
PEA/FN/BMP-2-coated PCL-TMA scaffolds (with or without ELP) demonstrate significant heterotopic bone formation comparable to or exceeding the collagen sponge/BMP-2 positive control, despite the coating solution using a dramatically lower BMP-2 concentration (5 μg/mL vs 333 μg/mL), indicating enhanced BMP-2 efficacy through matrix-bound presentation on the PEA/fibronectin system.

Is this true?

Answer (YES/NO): NO